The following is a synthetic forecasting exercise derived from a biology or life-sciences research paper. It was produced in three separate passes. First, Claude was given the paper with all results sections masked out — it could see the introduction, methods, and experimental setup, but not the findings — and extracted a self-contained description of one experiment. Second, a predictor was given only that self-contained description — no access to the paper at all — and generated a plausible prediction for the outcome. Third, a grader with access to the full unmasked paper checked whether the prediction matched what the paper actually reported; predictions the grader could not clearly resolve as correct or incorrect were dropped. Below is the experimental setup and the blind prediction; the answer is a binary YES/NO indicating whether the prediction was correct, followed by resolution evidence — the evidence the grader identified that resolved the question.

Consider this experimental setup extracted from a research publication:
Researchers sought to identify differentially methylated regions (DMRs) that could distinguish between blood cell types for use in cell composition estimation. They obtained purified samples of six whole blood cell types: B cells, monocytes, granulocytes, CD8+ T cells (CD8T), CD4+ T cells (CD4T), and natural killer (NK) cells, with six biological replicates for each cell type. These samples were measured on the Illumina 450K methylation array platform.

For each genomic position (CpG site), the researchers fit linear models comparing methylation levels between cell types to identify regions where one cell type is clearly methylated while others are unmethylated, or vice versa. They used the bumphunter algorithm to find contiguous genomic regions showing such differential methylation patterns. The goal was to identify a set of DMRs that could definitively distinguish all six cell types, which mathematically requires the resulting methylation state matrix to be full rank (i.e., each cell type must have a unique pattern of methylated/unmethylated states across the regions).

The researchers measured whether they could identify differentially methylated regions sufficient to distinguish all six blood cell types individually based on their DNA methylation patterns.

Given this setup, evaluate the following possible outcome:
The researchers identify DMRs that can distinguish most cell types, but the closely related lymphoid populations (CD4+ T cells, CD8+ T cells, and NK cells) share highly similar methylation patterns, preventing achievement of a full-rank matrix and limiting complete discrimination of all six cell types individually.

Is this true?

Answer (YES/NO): YES